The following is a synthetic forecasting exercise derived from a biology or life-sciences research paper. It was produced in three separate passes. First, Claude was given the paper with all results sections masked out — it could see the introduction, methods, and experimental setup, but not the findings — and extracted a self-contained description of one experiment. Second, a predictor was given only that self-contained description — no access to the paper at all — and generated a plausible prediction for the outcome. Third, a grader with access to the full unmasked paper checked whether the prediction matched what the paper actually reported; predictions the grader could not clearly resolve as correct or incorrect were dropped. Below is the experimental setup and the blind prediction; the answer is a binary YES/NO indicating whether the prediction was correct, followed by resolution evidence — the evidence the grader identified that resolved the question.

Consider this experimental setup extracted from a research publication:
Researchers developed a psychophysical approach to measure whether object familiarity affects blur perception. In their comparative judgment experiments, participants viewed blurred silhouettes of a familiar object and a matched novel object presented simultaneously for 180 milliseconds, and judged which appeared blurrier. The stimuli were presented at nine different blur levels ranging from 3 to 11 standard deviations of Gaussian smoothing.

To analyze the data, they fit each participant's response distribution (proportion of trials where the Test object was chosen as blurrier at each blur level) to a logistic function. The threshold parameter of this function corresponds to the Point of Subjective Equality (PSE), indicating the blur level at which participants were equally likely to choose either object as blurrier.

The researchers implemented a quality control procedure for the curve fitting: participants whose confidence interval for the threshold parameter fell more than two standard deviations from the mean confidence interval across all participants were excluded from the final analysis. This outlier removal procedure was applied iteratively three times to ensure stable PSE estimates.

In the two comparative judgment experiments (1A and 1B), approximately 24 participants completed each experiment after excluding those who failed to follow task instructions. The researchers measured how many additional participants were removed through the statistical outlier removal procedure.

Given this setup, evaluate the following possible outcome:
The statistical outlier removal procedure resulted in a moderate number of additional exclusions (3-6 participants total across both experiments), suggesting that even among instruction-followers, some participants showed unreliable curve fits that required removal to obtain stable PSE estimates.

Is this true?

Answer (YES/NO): NO